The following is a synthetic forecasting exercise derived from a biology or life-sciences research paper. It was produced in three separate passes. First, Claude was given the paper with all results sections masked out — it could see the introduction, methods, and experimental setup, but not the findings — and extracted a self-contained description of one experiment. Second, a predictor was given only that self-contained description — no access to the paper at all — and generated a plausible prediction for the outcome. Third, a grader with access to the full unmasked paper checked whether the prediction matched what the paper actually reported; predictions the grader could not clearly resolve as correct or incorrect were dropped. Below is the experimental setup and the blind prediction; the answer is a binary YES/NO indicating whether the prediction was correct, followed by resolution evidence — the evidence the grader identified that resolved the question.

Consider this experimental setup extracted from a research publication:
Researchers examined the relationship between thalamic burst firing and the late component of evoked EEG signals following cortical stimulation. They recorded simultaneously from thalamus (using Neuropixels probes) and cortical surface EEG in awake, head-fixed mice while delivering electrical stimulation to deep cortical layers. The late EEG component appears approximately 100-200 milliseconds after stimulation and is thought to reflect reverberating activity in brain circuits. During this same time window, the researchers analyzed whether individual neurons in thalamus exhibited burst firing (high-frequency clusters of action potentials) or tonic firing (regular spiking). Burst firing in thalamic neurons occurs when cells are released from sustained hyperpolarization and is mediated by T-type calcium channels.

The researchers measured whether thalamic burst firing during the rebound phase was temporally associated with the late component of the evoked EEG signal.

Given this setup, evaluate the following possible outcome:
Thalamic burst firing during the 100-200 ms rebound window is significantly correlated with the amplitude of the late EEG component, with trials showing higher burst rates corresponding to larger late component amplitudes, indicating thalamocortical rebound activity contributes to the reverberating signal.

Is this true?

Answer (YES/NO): YES